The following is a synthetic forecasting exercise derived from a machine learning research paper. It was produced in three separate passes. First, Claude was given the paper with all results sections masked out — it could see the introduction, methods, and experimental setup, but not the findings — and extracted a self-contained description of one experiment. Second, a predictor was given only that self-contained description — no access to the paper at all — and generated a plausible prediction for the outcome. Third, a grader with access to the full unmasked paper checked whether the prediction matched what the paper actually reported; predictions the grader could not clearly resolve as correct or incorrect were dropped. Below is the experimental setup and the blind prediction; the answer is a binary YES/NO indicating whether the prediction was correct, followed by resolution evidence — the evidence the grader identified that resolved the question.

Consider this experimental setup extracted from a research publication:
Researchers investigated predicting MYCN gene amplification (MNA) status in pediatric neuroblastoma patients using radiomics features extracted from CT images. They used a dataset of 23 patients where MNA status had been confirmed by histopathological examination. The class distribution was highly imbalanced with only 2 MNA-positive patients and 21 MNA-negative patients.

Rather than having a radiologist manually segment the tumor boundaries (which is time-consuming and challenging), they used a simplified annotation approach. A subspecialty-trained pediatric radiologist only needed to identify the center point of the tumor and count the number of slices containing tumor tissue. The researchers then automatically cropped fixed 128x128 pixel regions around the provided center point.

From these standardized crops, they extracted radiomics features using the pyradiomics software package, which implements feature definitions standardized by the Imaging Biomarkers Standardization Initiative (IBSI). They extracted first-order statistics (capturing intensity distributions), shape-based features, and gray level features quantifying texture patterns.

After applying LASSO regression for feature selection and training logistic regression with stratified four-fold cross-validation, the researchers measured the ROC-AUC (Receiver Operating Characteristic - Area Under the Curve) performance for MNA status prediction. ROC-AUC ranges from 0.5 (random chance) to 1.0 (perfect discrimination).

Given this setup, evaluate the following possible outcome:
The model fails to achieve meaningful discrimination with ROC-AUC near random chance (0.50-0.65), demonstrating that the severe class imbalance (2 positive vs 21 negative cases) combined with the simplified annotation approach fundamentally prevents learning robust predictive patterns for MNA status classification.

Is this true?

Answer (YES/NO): NO